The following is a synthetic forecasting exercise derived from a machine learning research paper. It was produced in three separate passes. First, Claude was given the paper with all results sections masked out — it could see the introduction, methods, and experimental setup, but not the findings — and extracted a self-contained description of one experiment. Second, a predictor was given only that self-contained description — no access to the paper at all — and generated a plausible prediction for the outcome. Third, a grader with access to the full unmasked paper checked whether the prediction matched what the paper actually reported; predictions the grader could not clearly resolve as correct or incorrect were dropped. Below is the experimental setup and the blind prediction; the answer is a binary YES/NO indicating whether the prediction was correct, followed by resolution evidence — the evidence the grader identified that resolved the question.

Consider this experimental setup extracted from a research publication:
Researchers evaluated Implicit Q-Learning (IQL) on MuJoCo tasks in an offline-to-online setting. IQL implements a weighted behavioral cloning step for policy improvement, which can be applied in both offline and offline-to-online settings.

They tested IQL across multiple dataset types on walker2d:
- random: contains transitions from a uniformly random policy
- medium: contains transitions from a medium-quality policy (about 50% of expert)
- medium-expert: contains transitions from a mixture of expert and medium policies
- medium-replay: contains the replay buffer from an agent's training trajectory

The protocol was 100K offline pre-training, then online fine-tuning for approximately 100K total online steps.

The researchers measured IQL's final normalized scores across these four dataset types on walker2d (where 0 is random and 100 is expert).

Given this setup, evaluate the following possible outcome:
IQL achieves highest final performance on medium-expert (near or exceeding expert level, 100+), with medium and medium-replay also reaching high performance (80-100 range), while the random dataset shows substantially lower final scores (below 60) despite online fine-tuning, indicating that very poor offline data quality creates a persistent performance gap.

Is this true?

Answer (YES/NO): NO